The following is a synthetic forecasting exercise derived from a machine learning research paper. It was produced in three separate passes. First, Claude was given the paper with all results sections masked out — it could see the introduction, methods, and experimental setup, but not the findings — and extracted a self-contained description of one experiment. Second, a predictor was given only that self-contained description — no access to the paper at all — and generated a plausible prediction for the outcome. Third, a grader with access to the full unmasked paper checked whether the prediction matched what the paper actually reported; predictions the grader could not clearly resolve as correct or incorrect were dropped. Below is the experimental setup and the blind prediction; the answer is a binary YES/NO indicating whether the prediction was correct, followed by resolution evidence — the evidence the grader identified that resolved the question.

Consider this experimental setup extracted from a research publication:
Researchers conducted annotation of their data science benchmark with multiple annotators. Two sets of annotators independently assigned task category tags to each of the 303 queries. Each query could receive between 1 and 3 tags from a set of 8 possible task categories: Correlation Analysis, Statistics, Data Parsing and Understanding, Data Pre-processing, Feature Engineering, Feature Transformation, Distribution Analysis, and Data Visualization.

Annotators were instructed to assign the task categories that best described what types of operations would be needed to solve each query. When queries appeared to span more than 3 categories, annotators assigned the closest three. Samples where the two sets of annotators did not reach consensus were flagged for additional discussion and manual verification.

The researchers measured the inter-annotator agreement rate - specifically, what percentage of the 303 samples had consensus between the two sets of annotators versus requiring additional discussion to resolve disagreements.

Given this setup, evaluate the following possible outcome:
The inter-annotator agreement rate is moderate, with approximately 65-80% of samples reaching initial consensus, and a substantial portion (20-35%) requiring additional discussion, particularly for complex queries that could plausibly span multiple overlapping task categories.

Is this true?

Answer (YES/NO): NO